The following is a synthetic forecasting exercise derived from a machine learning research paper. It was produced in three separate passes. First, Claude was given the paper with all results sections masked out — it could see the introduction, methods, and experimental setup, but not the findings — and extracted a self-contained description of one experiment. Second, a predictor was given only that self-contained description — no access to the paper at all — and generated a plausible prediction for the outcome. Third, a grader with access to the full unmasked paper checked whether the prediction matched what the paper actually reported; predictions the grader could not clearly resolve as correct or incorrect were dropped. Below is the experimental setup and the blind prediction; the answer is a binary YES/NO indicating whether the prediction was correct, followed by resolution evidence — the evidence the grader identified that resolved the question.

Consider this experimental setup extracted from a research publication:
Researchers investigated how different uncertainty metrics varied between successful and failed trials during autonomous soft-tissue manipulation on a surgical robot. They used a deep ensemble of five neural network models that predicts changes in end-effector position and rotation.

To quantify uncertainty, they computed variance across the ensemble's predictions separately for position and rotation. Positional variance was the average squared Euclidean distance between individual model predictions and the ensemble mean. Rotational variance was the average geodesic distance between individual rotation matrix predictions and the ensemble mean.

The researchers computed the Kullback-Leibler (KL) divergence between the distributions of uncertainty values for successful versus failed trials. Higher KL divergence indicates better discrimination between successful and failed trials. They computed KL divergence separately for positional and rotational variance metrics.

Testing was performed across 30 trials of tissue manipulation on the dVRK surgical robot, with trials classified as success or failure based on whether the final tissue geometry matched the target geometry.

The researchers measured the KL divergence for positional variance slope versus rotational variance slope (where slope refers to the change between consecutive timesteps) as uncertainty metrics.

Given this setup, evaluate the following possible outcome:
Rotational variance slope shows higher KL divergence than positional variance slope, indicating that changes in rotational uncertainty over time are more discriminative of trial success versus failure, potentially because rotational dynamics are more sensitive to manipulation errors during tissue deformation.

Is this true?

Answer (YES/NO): YES